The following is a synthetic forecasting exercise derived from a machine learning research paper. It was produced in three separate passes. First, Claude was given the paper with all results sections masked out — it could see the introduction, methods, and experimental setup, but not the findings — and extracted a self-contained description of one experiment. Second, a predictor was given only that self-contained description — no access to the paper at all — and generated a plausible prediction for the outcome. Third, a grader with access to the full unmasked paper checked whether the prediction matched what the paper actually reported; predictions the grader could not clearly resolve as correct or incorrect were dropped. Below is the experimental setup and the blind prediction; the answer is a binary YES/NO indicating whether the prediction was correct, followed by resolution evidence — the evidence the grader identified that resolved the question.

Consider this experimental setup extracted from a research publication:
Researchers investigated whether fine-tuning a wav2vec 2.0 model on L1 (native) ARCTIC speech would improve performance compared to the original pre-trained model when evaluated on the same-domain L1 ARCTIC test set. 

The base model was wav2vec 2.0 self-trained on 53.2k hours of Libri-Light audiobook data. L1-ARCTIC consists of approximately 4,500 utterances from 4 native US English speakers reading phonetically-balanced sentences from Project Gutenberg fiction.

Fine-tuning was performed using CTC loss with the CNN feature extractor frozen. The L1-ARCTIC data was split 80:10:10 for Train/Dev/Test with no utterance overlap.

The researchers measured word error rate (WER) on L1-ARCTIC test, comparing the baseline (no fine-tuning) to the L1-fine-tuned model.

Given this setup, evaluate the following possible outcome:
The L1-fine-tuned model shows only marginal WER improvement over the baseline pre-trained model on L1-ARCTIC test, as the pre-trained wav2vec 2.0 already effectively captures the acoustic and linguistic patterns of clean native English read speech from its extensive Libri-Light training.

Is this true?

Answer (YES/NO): NO